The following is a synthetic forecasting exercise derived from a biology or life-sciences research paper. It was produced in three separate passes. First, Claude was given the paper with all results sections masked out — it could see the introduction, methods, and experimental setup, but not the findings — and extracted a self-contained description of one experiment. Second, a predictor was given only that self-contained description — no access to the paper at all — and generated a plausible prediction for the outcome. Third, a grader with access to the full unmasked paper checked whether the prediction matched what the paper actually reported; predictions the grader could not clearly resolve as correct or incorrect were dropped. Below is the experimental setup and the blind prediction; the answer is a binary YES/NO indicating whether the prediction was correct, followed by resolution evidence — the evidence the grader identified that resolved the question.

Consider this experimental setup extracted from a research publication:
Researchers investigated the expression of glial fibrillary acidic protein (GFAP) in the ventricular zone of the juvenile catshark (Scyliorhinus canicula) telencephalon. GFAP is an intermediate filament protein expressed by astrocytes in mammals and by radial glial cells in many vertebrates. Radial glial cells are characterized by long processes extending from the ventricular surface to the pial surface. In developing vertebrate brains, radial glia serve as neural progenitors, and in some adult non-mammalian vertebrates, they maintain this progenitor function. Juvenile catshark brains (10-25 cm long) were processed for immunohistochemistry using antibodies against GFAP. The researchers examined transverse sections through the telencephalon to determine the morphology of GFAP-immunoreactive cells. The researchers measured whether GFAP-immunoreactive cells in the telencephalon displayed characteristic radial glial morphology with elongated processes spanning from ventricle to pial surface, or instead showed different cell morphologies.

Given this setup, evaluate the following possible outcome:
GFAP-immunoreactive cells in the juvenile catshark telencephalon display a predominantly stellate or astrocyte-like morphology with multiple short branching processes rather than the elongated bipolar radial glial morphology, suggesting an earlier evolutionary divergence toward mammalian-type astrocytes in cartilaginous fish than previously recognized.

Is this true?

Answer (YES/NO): NO